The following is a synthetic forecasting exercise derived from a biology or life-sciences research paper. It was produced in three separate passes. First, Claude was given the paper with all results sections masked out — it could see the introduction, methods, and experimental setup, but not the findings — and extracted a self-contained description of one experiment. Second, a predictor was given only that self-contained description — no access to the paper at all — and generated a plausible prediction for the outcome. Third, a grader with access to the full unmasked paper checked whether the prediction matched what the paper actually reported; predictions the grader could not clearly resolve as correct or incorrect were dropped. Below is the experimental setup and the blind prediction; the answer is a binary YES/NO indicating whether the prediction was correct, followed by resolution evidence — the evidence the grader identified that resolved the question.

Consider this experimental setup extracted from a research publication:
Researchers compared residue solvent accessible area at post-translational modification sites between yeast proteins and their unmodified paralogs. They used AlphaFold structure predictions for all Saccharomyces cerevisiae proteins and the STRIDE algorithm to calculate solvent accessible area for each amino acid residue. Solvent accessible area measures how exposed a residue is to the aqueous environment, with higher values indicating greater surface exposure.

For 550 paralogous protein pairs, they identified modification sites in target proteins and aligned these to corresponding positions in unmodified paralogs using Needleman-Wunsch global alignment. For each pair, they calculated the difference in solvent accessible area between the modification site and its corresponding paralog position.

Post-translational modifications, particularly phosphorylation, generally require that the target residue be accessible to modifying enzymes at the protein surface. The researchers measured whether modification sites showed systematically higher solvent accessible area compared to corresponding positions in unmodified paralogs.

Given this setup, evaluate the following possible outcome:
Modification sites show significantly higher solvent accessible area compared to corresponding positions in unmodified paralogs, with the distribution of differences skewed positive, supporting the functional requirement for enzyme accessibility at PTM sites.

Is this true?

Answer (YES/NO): NO